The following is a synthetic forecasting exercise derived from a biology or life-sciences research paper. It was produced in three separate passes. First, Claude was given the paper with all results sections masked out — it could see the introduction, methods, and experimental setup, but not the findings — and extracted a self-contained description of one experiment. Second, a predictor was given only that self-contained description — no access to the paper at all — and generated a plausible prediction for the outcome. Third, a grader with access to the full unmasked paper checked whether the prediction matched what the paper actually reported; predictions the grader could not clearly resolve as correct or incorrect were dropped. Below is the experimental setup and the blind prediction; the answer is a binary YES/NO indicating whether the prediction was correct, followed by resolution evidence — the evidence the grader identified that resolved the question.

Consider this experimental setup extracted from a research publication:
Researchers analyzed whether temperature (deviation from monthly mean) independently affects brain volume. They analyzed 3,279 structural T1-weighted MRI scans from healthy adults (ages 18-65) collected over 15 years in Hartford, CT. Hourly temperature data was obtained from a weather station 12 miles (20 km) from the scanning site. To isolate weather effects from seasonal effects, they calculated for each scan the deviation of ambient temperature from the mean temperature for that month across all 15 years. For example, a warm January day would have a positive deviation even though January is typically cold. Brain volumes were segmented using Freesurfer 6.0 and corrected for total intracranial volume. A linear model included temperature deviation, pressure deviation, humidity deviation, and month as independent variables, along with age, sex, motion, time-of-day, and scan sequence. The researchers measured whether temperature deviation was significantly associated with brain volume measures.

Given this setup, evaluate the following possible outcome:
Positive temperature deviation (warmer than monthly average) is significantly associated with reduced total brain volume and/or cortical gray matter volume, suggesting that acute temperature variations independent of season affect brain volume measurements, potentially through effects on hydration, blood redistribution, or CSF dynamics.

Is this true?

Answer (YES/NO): NO